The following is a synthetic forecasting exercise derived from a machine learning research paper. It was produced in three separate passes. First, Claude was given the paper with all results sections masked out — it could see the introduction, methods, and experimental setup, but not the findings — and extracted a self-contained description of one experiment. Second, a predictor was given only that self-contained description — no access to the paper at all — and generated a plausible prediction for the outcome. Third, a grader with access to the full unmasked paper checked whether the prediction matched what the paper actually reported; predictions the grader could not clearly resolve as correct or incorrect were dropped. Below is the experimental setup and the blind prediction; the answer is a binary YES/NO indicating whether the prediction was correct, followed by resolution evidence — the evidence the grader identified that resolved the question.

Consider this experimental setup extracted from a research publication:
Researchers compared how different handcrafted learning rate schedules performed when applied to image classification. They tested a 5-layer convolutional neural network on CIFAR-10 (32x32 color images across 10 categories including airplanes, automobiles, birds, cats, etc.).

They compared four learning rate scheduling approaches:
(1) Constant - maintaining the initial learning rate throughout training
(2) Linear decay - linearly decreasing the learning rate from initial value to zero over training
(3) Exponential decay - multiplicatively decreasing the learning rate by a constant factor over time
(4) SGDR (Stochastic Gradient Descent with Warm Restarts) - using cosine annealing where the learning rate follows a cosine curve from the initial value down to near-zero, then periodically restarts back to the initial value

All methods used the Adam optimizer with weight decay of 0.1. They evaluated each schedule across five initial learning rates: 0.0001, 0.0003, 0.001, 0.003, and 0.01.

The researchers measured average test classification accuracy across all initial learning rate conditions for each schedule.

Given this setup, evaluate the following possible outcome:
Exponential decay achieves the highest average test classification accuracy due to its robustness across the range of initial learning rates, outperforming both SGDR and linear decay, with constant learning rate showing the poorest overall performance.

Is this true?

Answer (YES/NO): NO